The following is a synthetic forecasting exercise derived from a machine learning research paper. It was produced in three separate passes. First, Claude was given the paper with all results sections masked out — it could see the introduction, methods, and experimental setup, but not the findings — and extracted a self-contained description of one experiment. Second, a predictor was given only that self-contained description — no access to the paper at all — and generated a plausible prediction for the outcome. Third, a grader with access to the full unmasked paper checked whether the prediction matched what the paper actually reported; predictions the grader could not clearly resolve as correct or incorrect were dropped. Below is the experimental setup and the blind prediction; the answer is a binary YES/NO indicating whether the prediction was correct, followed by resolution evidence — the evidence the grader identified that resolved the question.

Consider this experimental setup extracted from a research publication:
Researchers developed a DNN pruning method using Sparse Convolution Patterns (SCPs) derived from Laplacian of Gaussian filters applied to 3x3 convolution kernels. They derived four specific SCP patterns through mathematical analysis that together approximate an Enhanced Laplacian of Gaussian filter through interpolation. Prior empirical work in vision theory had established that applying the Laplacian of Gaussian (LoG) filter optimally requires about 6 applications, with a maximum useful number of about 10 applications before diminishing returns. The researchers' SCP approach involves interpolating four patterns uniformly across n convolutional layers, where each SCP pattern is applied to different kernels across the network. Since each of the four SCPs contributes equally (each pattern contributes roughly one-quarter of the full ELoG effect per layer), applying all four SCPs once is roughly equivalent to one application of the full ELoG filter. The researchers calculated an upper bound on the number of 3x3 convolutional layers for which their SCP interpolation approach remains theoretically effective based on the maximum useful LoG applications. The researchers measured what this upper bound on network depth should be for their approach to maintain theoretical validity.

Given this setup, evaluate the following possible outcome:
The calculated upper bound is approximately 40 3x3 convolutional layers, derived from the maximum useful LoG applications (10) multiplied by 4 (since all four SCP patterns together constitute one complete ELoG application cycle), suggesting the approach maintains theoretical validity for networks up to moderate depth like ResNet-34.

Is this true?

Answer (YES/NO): NO